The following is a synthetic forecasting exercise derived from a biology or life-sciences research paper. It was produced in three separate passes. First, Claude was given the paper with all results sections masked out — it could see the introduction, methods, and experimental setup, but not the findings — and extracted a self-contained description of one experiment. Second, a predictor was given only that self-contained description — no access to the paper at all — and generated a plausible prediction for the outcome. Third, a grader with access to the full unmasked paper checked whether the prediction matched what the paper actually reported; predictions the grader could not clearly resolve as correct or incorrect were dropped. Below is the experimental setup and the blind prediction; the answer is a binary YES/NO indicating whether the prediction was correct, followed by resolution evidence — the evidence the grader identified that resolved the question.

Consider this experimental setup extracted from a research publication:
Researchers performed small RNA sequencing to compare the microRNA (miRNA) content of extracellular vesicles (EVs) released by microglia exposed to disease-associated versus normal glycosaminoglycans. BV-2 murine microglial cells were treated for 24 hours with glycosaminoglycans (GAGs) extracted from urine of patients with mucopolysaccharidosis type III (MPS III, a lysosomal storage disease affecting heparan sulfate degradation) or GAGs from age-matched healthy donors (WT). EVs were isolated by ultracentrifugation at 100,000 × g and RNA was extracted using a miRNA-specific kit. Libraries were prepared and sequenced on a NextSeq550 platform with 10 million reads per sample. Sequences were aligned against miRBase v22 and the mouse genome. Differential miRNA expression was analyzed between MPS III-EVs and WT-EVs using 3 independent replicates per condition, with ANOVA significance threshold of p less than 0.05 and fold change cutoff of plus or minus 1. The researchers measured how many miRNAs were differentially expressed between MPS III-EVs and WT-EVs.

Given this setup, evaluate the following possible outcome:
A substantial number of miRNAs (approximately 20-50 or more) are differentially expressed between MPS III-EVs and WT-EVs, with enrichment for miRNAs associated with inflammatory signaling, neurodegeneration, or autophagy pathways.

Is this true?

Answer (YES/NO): YES